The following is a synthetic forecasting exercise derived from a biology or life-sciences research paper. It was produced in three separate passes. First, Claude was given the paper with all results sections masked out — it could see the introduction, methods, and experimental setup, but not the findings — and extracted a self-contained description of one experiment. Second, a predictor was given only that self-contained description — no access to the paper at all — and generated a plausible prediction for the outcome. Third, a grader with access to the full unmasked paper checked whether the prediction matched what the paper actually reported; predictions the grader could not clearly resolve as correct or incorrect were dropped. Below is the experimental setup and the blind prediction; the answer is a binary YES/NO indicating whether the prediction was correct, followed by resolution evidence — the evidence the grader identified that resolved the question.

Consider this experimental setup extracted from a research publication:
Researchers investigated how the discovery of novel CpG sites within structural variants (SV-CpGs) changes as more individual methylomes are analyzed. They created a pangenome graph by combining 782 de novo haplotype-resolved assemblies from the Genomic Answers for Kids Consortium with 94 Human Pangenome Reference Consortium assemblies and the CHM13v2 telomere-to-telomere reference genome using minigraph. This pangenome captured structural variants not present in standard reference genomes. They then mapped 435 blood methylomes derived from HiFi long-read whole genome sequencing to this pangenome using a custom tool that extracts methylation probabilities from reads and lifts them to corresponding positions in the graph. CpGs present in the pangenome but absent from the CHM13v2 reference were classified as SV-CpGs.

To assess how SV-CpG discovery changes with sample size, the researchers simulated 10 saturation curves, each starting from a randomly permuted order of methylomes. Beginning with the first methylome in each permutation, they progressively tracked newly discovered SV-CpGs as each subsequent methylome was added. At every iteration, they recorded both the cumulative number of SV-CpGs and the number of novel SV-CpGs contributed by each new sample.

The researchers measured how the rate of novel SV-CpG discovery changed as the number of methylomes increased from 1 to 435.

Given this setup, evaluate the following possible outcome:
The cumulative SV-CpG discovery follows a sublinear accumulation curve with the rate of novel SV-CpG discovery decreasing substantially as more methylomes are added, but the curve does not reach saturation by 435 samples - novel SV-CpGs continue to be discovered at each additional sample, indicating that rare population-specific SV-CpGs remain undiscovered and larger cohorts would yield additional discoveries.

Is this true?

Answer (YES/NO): YES